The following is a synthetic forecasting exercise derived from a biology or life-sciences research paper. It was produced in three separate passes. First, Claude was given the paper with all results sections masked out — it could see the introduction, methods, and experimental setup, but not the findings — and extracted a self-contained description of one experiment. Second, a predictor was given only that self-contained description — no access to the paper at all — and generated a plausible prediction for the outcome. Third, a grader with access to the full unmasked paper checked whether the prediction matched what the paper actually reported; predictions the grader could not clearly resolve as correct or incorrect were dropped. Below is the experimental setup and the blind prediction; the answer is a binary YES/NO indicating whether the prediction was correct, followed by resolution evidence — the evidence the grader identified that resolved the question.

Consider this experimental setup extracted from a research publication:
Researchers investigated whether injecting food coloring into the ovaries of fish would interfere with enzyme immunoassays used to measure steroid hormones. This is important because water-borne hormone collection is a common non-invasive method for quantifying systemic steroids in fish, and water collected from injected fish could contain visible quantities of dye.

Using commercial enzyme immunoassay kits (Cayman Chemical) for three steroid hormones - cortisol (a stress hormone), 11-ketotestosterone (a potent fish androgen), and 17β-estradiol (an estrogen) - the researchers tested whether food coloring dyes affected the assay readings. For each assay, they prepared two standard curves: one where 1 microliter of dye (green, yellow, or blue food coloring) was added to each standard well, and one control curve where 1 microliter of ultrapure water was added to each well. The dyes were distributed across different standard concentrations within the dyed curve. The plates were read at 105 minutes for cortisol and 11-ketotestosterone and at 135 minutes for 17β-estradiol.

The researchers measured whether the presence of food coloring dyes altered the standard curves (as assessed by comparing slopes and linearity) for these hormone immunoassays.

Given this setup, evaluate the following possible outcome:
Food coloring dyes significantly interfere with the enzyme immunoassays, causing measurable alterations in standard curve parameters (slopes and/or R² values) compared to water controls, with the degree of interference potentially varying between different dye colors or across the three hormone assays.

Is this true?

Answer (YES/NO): NO